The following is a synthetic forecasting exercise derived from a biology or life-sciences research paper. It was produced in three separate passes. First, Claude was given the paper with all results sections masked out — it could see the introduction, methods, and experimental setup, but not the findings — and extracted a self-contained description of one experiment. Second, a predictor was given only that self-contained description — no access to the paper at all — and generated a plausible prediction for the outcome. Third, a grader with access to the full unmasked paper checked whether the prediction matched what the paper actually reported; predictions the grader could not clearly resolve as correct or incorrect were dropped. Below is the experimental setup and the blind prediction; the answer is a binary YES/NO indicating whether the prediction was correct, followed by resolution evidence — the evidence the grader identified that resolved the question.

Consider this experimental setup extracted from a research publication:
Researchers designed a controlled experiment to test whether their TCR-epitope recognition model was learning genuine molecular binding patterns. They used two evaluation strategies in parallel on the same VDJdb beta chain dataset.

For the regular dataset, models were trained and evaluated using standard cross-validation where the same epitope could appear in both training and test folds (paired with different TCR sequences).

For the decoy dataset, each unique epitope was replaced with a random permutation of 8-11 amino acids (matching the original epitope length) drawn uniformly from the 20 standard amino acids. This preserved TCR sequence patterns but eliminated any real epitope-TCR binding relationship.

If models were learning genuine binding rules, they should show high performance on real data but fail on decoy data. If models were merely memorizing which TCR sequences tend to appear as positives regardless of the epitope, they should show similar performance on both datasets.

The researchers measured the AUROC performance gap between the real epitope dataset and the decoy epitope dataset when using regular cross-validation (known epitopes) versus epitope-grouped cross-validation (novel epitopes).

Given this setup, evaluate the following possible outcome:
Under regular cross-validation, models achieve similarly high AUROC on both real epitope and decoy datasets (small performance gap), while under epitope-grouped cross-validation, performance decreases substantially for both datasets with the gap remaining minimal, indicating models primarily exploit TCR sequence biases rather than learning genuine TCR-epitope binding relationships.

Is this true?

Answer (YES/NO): NO